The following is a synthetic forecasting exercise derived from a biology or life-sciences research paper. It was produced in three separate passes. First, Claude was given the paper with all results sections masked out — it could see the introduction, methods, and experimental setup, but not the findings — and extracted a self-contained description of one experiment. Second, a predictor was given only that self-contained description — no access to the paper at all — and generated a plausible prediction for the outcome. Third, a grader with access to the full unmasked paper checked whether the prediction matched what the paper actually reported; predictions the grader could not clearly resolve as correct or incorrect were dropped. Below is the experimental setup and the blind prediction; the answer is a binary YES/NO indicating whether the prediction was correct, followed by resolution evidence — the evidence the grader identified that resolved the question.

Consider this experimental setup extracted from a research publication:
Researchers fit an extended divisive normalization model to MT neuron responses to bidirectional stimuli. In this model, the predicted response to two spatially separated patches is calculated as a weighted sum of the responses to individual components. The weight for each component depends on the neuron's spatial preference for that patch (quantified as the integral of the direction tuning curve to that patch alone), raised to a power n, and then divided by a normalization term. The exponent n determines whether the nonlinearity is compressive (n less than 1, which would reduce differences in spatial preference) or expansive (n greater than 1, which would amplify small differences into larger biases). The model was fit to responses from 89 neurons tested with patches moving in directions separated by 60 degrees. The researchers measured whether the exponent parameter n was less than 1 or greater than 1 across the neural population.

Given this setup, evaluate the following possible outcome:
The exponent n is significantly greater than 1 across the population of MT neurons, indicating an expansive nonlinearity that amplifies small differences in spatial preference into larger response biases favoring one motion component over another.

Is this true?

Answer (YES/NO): YES